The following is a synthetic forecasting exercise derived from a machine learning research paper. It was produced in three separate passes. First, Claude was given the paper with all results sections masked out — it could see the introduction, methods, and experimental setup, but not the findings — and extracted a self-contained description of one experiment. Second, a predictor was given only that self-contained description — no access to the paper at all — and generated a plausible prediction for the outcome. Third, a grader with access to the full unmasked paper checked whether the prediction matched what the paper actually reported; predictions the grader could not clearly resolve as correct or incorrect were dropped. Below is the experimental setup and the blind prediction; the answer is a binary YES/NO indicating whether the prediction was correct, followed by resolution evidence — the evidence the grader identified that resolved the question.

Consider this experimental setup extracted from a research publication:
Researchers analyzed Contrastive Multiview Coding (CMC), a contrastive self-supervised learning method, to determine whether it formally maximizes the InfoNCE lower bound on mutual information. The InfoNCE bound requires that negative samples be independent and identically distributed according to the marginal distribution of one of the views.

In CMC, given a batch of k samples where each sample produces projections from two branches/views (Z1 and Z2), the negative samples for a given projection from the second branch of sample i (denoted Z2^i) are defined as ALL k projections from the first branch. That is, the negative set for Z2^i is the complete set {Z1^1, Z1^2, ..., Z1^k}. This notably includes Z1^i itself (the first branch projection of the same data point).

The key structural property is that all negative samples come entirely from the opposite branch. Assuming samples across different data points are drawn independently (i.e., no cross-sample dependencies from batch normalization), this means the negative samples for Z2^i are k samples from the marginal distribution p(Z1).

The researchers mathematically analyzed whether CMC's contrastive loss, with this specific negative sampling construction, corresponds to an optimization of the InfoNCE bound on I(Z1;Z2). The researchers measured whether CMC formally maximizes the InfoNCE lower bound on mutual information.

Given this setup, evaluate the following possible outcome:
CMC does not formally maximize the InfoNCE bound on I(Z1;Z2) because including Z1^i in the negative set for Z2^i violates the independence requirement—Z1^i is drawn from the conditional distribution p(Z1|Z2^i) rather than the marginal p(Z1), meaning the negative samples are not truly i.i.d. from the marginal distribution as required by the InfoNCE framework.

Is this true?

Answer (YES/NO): NO